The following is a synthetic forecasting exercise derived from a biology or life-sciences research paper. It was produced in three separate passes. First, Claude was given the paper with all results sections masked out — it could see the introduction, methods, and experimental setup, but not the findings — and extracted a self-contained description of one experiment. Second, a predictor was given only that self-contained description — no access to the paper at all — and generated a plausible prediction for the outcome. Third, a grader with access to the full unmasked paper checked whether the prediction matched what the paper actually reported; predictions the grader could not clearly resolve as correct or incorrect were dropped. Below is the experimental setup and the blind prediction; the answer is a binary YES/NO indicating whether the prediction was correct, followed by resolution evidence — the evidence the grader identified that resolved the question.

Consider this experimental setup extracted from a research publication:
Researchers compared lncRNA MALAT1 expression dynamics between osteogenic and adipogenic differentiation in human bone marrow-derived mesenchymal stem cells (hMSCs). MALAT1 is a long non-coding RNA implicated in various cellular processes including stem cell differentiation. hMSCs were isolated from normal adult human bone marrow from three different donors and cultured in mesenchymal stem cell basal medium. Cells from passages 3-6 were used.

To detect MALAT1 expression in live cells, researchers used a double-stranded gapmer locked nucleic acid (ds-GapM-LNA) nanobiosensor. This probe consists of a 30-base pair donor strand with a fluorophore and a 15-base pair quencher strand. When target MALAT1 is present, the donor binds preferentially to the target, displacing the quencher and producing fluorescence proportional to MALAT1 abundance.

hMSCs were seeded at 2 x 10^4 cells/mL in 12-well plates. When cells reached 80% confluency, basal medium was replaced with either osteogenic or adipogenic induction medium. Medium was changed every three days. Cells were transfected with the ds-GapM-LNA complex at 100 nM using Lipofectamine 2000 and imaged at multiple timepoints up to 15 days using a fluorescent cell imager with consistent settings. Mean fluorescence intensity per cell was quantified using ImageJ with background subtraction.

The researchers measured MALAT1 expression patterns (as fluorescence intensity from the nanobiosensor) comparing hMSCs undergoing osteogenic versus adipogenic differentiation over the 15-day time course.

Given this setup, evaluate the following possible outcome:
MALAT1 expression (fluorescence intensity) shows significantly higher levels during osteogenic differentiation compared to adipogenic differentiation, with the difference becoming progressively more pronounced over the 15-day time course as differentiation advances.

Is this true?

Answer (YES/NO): NO